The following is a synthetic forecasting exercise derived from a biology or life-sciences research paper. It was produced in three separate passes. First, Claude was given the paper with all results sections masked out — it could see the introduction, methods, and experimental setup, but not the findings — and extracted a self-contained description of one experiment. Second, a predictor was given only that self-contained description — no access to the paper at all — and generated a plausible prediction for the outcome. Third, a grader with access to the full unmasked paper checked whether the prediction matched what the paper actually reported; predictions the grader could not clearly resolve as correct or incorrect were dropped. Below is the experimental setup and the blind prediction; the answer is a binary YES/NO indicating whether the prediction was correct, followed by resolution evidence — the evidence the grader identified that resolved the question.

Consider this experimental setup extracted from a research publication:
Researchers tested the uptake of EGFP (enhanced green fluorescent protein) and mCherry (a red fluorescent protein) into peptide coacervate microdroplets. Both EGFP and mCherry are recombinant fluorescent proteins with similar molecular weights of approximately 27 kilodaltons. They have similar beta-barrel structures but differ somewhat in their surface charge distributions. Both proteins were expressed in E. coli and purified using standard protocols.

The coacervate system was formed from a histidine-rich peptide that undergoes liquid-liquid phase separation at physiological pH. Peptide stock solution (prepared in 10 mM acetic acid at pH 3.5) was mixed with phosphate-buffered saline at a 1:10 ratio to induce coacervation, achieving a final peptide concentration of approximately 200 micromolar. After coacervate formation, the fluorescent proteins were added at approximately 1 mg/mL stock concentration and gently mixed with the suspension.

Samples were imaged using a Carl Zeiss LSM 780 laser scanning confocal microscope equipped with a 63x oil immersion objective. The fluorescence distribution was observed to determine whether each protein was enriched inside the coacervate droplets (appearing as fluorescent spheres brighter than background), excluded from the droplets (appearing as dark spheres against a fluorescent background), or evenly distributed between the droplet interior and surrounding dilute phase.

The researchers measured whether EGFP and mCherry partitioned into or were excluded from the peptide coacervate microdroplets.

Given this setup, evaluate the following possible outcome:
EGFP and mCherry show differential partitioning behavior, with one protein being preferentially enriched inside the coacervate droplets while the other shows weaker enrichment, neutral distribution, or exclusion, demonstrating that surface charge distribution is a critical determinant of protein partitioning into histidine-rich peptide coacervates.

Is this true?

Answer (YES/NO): NO